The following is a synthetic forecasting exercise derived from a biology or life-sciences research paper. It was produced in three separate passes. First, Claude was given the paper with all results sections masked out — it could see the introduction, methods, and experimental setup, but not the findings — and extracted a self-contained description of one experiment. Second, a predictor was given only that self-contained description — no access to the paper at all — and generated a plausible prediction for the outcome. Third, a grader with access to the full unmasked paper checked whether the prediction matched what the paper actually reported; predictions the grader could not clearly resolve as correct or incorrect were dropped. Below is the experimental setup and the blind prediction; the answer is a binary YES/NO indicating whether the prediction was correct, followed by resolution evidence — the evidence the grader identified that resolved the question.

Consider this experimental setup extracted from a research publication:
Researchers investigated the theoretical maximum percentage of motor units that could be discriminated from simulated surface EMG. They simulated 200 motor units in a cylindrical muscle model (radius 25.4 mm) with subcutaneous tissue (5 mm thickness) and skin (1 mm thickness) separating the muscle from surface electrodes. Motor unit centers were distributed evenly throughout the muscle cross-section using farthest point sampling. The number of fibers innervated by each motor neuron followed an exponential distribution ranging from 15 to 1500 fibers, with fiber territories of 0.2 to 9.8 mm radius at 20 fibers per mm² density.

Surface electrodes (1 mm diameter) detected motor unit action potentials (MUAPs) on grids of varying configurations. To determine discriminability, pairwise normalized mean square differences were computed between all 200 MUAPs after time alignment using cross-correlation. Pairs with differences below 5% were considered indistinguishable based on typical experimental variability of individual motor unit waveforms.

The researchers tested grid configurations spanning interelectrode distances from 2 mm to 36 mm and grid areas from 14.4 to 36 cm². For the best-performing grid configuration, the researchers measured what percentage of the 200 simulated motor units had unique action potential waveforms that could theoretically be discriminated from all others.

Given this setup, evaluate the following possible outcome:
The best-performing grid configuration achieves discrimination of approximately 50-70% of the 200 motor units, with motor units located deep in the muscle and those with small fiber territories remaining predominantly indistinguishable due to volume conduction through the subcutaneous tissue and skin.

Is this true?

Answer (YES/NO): NO